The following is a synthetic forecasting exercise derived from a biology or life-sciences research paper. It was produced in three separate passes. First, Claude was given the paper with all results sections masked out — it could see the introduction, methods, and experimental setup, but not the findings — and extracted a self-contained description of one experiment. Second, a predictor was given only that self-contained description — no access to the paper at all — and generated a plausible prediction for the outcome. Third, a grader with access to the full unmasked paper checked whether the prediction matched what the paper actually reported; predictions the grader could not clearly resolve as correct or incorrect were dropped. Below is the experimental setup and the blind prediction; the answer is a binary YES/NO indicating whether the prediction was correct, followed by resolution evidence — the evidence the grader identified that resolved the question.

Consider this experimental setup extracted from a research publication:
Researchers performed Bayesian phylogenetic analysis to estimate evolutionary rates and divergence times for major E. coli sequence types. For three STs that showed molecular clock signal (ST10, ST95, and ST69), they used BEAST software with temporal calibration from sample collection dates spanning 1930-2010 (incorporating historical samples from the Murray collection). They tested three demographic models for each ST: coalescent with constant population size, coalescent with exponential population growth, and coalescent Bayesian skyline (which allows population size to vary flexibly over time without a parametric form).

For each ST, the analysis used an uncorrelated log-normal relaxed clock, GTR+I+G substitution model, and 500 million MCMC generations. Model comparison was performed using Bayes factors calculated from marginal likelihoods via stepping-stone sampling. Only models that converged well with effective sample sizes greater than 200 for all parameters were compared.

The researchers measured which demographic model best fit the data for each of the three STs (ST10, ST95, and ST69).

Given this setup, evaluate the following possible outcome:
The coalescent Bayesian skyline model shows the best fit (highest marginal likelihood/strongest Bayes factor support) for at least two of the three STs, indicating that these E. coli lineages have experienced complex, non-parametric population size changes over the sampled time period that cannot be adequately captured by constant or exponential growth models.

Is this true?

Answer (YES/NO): YES